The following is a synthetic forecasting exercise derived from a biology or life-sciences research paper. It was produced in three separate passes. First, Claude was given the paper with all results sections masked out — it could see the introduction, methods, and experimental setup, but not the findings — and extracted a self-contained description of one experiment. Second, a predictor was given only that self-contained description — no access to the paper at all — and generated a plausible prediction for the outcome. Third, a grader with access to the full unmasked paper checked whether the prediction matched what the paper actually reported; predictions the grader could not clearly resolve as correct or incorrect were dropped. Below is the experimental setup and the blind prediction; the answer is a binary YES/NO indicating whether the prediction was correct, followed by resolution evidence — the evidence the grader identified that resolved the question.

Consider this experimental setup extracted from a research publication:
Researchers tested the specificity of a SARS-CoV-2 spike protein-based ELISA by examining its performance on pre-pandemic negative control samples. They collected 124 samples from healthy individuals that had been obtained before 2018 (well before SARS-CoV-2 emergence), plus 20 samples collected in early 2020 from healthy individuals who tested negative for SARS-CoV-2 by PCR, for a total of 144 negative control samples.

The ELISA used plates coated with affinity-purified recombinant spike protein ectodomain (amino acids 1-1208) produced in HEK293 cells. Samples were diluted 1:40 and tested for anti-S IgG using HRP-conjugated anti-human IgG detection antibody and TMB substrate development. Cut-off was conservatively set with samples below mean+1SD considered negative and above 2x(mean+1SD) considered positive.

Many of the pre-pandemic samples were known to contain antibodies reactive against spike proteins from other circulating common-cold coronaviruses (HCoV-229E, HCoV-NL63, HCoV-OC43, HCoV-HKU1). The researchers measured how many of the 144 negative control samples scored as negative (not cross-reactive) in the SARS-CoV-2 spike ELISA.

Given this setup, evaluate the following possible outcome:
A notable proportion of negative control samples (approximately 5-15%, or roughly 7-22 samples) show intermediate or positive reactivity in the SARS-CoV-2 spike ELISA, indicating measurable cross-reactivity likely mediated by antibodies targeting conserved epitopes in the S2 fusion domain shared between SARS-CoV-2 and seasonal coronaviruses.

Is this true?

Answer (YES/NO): NO